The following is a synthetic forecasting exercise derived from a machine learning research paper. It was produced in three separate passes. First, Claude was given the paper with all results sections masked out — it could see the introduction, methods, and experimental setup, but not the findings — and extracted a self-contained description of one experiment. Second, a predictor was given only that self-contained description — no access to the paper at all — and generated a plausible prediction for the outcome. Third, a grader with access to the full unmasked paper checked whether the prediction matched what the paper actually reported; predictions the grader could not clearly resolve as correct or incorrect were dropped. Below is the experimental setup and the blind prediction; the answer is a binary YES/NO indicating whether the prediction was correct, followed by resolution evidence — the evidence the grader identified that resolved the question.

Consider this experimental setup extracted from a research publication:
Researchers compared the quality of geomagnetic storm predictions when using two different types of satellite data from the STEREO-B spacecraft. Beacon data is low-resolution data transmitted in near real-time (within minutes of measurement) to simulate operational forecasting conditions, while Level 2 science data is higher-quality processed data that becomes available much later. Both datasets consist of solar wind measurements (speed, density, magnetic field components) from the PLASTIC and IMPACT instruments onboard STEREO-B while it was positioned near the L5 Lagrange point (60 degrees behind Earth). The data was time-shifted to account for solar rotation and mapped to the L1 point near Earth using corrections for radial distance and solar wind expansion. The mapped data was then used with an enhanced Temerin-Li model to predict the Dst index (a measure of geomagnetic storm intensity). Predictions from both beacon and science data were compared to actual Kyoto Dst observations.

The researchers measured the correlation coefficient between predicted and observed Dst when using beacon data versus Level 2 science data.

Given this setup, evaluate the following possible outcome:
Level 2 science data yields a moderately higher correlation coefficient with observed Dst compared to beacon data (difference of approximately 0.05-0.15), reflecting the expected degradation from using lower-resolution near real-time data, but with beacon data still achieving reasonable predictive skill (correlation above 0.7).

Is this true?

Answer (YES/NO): NO